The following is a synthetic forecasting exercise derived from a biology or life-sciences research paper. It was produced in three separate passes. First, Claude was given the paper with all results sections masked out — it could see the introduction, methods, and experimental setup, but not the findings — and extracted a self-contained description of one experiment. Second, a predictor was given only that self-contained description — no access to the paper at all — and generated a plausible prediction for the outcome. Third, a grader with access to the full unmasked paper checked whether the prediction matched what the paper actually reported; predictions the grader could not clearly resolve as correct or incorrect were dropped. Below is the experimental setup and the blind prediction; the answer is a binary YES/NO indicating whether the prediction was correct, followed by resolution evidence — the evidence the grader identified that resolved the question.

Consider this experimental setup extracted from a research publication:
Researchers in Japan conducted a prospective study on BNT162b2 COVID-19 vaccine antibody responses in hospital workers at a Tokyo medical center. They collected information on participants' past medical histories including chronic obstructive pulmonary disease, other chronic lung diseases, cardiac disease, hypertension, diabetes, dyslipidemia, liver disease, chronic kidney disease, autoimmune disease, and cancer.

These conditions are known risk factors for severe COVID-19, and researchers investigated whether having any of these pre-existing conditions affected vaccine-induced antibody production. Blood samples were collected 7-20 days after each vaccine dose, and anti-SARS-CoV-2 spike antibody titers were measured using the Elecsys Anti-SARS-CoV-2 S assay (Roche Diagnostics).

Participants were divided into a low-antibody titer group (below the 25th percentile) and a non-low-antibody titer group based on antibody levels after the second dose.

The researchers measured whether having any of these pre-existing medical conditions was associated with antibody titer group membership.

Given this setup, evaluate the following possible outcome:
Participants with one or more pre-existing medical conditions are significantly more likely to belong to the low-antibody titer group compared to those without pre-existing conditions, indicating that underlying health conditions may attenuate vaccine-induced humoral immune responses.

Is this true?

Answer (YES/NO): YES